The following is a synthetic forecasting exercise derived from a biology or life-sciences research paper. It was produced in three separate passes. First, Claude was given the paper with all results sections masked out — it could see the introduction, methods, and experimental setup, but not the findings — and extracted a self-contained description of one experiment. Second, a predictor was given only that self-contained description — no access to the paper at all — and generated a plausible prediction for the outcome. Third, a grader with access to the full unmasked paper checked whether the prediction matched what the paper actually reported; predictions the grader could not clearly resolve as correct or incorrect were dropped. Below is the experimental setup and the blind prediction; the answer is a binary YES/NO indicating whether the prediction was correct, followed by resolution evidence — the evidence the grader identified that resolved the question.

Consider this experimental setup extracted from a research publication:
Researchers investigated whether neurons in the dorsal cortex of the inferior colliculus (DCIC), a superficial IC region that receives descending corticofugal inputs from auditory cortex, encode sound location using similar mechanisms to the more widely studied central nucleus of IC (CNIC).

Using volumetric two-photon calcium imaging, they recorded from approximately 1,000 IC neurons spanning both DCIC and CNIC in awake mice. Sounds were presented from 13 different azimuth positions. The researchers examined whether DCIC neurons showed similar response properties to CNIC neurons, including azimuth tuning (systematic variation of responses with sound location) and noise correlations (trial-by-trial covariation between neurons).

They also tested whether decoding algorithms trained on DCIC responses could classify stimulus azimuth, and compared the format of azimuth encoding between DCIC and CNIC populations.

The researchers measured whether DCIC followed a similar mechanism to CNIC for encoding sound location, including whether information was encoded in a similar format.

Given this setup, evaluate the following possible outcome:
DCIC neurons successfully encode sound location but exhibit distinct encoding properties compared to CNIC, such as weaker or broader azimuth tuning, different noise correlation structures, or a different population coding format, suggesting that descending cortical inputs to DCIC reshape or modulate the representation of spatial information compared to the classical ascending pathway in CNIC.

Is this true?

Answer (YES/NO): NO